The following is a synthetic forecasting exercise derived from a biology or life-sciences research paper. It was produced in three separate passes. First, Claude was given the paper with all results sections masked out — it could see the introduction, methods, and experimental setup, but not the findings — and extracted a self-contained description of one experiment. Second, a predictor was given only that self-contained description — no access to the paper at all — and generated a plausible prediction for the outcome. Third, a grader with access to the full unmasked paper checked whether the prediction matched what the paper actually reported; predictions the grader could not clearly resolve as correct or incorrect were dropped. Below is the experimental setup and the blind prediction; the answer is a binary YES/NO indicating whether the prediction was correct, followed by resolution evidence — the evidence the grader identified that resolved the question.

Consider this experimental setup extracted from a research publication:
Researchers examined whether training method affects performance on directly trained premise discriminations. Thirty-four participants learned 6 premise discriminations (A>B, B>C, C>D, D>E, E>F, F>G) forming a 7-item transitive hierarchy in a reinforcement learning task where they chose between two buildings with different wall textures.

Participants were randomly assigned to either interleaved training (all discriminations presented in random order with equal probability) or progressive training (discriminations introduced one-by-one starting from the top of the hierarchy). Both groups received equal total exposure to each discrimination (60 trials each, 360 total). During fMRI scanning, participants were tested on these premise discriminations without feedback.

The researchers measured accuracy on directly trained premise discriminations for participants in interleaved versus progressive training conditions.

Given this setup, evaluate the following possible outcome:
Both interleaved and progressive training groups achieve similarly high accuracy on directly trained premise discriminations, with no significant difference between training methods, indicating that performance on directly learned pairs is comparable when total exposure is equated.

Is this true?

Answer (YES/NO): YES